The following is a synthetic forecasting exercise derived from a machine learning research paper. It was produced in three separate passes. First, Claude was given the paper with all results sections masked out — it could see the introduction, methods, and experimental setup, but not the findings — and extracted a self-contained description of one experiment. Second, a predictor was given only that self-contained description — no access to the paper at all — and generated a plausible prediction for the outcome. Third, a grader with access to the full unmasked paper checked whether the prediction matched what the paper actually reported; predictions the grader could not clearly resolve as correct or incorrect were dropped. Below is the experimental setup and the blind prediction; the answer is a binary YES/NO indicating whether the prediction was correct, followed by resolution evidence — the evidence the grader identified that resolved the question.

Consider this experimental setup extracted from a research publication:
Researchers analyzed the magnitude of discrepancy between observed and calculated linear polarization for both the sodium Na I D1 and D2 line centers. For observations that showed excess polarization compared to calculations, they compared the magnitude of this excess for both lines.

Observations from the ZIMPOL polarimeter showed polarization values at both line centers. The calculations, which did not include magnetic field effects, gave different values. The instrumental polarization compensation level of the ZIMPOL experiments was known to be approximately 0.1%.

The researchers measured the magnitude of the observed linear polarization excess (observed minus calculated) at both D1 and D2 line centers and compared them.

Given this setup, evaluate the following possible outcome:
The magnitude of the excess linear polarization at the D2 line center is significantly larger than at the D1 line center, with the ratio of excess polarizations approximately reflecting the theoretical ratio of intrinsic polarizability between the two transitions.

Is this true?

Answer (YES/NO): NO